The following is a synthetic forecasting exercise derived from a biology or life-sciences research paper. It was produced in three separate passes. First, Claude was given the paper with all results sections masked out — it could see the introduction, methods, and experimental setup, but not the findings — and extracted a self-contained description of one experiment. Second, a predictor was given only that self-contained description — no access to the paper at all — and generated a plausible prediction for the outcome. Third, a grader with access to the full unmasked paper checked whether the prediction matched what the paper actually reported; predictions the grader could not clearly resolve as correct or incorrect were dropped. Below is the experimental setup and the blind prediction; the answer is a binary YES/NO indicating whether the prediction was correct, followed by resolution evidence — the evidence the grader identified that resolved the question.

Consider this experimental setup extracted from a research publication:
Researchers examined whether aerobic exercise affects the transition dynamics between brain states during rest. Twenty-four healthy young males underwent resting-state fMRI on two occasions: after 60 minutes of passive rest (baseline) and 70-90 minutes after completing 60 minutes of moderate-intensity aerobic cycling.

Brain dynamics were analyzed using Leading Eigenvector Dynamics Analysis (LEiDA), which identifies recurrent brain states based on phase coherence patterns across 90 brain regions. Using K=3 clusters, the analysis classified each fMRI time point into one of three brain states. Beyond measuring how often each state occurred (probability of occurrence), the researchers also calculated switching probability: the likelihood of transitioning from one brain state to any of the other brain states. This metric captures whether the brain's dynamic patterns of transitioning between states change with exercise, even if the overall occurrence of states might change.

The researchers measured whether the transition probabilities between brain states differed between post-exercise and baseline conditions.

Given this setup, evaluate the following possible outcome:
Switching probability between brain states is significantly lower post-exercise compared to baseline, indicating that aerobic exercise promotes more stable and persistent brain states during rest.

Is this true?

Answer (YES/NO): NO